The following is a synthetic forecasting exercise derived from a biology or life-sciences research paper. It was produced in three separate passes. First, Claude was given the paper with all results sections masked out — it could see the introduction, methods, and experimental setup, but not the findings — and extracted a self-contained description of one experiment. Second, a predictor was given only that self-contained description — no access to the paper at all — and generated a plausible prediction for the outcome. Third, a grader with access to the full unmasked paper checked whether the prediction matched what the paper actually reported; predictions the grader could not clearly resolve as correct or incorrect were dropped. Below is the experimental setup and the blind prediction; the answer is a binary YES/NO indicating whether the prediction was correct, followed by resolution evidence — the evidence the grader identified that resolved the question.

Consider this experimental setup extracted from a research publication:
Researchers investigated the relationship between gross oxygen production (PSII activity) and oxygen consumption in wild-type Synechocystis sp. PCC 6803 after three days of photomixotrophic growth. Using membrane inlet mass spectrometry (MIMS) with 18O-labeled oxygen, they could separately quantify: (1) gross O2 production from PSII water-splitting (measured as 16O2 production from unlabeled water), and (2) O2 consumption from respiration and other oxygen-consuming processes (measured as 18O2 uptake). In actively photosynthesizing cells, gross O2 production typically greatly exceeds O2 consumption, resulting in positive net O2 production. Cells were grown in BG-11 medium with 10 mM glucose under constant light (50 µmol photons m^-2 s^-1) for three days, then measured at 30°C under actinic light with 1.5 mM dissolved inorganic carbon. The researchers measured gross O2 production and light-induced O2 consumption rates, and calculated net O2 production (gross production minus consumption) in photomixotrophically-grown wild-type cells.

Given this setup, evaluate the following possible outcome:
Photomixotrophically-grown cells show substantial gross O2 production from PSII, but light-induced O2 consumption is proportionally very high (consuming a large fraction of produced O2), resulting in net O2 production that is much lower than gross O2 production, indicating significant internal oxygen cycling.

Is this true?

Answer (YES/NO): NO